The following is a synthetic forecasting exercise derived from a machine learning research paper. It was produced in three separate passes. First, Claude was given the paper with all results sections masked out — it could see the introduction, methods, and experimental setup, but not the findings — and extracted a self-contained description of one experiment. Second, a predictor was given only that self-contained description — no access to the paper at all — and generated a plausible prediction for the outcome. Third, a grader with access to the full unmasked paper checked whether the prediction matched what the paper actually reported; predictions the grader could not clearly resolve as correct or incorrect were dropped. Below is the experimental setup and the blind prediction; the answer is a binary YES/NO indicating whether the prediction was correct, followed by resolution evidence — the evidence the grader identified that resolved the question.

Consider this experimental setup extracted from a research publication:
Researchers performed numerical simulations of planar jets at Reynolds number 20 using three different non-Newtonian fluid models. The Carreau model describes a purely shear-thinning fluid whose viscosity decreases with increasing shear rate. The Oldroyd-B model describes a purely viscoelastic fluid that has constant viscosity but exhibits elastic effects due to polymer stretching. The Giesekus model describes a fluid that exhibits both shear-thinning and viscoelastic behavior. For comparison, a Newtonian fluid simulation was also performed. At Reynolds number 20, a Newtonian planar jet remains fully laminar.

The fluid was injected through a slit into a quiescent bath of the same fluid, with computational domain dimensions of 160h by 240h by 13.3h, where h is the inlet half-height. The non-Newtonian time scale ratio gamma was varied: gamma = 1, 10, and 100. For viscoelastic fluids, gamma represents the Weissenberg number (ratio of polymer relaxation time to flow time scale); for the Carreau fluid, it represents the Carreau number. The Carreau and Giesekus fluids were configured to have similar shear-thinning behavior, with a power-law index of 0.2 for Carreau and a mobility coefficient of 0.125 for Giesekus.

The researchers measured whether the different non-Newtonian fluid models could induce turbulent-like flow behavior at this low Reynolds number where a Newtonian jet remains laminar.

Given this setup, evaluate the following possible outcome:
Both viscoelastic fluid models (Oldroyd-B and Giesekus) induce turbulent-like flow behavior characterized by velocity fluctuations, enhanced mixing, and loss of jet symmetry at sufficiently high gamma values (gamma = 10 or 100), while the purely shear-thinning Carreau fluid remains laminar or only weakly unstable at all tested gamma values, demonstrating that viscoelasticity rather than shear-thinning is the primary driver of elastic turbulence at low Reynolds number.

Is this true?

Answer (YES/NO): NO